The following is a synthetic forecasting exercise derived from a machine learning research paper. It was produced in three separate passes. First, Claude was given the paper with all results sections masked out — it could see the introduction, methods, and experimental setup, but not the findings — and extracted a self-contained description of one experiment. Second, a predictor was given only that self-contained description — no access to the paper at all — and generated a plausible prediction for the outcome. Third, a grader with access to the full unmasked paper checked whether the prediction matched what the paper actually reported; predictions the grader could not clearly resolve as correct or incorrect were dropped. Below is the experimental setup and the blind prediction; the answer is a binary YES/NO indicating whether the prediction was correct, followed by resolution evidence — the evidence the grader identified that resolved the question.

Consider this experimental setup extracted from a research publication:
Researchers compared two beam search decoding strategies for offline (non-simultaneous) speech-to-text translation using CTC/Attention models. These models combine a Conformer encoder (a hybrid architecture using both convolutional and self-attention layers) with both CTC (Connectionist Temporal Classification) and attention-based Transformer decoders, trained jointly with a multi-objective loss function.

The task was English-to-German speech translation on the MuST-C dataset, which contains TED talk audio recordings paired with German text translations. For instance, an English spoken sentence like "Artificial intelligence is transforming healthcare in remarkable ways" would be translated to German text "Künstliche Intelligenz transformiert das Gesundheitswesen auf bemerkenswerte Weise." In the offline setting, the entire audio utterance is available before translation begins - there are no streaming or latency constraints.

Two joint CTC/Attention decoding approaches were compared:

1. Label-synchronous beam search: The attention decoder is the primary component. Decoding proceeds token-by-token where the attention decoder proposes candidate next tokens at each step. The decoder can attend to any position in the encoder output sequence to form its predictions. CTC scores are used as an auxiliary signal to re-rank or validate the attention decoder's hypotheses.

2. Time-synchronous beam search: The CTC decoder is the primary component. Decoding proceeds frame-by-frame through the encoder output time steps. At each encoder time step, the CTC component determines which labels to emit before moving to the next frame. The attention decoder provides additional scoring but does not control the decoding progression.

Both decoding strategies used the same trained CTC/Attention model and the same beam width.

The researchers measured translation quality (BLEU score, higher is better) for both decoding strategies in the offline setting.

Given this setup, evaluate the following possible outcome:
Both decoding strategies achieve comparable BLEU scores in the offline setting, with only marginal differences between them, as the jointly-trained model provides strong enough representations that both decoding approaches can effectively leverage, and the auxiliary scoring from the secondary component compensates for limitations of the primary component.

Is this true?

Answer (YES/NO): NO